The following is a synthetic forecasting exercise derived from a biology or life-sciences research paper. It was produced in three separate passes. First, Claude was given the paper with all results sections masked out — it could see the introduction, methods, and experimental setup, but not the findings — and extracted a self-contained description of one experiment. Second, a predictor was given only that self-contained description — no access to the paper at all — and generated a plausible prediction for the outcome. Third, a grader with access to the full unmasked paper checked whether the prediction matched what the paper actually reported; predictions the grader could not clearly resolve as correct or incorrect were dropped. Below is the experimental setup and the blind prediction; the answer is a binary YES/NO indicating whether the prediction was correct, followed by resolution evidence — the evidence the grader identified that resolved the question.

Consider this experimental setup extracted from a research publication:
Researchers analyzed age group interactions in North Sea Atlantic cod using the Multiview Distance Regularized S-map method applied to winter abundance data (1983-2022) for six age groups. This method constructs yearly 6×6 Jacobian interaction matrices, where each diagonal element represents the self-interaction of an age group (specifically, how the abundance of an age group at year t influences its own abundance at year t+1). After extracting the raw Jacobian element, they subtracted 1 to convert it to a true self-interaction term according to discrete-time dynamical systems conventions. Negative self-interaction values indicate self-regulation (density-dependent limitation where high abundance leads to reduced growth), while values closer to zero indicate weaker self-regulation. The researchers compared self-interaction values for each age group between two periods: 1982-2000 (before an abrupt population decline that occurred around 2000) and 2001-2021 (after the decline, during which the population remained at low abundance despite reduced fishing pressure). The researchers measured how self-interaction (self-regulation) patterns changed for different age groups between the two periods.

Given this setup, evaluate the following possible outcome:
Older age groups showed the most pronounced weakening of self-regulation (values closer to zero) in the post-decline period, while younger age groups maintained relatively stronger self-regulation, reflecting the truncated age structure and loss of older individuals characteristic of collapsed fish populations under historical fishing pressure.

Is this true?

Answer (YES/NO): NO